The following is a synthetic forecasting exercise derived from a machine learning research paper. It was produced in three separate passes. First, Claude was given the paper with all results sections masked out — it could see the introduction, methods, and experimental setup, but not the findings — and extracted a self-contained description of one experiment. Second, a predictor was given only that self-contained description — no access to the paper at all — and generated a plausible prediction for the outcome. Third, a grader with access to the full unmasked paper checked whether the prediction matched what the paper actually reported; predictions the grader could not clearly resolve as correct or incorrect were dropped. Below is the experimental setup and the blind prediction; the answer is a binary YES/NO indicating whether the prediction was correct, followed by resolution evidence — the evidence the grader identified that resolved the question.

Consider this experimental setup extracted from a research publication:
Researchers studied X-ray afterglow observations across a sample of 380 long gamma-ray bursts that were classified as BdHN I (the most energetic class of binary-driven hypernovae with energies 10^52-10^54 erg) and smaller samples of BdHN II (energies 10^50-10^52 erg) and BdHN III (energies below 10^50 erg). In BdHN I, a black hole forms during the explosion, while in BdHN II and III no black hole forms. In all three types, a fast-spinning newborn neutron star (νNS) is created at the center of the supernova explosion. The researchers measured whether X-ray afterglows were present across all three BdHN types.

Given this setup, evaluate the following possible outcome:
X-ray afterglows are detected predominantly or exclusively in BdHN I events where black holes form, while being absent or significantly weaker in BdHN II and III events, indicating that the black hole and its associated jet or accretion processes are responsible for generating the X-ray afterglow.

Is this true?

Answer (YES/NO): NO